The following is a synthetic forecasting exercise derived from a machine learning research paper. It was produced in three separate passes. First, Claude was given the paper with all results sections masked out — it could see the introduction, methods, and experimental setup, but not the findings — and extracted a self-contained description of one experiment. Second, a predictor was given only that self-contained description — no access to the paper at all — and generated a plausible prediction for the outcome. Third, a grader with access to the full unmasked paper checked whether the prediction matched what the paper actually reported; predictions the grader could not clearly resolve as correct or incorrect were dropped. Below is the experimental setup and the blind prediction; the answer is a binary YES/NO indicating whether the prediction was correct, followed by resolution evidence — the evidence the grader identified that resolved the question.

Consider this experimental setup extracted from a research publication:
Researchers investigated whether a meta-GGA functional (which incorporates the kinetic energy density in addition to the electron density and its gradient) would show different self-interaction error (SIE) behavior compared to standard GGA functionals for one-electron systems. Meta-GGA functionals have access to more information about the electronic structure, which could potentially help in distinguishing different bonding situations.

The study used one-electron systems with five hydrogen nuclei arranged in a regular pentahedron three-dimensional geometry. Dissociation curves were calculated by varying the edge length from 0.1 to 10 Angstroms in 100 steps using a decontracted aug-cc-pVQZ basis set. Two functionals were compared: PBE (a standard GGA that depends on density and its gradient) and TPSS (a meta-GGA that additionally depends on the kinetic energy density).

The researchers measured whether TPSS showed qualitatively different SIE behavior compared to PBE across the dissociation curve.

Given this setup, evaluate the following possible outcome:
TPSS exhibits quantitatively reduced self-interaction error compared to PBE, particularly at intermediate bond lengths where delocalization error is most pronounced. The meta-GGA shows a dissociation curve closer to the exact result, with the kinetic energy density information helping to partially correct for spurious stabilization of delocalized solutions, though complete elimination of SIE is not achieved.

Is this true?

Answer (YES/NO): NO